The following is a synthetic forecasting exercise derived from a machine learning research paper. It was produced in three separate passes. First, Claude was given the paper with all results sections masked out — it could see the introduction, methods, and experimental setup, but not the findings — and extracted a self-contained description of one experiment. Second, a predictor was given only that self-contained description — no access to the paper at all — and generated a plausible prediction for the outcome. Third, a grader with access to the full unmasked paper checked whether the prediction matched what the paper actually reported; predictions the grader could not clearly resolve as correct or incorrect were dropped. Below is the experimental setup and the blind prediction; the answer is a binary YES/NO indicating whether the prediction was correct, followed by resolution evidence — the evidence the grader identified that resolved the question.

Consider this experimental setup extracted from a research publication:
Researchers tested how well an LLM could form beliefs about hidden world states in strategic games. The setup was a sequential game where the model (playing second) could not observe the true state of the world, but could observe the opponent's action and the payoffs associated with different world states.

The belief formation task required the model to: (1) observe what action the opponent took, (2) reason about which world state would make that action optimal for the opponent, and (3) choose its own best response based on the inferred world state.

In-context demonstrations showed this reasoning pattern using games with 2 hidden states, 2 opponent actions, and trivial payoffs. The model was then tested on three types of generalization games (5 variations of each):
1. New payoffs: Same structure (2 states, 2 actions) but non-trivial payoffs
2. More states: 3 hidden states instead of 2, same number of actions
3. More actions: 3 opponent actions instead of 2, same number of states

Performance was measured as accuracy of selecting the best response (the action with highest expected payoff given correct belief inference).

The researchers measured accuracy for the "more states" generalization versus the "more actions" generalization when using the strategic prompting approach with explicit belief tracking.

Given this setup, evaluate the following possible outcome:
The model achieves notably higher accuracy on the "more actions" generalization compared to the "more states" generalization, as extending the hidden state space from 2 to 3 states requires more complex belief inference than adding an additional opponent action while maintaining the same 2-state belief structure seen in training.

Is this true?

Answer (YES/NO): NO